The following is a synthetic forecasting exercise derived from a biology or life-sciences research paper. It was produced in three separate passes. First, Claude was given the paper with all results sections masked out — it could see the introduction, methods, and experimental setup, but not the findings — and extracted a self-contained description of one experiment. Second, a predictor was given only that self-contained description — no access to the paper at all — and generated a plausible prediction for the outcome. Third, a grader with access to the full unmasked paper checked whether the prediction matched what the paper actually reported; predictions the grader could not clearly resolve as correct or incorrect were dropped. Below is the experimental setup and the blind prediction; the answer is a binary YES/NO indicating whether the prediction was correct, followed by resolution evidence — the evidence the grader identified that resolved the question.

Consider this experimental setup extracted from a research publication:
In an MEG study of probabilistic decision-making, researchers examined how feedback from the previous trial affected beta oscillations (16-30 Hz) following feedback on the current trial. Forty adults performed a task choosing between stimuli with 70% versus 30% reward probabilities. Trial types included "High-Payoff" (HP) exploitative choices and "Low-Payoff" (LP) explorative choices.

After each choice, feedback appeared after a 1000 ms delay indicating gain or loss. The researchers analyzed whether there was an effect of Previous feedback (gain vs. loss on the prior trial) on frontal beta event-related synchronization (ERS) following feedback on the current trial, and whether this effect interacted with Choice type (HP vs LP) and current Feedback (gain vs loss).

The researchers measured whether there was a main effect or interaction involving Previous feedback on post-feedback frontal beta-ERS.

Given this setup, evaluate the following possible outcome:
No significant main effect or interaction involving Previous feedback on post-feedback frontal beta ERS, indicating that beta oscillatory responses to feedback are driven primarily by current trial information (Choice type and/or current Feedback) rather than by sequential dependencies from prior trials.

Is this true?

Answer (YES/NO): NO